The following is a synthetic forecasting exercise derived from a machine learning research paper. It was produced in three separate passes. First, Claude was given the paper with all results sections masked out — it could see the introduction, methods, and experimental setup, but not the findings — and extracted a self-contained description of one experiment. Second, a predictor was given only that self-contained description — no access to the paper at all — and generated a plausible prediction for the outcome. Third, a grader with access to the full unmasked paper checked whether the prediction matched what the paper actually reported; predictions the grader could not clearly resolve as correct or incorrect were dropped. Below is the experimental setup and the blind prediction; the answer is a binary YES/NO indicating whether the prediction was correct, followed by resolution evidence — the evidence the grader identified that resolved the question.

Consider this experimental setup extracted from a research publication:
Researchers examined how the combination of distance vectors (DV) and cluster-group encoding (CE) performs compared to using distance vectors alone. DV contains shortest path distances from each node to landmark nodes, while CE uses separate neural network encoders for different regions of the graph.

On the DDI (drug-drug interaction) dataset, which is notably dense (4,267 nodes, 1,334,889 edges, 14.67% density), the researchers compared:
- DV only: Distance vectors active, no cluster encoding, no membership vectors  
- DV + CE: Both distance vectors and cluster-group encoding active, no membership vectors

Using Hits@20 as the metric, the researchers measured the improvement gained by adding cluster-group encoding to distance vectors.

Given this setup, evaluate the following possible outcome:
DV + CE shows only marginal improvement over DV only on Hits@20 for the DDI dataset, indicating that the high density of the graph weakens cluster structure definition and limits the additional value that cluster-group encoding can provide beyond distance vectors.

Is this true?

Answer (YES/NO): NO